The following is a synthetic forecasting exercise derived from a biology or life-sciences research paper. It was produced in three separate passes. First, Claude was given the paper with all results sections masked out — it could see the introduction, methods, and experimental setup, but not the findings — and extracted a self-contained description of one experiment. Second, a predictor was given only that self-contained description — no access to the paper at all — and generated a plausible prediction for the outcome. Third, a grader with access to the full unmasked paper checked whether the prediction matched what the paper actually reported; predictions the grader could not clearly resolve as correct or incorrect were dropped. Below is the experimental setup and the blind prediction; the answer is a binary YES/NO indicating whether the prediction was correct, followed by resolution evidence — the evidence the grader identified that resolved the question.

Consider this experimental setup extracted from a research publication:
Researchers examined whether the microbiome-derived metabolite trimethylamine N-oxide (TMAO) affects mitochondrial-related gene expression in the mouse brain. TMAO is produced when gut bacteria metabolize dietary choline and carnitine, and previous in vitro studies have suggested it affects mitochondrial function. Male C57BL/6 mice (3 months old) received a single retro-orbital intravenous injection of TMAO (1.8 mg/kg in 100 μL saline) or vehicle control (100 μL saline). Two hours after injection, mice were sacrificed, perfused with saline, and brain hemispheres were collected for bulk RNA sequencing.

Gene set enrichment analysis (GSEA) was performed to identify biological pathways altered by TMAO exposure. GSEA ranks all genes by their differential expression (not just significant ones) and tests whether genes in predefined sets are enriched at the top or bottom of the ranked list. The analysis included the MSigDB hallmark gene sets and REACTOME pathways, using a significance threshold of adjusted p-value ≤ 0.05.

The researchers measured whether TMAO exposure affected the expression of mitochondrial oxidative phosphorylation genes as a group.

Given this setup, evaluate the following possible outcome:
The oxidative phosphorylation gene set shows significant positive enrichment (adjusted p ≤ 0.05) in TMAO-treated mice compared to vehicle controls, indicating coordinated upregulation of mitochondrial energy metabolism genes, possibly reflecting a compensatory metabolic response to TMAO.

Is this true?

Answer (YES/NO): YES